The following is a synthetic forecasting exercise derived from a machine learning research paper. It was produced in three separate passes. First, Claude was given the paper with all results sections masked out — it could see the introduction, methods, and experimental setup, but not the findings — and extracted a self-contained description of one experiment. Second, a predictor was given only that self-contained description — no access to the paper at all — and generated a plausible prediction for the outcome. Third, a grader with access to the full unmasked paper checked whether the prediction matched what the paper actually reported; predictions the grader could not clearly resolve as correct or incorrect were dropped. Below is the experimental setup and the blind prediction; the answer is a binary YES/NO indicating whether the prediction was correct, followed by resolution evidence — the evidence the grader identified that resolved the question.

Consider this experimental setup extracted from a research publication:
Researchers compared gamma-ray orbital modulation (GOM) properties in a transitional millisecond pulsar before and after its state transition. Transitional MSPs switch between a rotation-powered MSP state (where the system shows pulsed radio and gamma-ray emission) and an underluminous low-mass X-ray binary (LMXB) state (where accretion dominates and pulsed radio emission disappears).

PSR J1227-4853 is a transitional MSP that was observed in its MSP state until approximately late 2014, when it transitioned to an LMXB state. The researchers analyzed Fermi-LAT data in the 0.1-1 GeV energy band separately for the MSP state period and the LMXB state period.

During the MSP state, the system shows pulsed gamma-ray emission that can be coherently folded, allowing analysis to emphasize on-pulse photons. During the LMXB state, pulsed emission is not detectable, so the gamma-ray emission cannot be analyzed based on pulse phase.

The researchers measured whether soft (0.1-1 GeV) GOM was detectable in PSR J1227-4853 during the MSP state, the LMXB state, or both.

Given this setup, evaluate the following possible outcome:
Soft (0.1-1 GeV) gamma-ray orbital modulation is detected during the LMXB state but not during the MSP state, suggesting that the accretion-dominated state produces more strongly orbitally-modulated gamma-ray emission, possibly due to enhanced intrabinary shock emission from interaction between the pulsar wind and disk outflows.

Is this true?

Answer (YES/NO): NO